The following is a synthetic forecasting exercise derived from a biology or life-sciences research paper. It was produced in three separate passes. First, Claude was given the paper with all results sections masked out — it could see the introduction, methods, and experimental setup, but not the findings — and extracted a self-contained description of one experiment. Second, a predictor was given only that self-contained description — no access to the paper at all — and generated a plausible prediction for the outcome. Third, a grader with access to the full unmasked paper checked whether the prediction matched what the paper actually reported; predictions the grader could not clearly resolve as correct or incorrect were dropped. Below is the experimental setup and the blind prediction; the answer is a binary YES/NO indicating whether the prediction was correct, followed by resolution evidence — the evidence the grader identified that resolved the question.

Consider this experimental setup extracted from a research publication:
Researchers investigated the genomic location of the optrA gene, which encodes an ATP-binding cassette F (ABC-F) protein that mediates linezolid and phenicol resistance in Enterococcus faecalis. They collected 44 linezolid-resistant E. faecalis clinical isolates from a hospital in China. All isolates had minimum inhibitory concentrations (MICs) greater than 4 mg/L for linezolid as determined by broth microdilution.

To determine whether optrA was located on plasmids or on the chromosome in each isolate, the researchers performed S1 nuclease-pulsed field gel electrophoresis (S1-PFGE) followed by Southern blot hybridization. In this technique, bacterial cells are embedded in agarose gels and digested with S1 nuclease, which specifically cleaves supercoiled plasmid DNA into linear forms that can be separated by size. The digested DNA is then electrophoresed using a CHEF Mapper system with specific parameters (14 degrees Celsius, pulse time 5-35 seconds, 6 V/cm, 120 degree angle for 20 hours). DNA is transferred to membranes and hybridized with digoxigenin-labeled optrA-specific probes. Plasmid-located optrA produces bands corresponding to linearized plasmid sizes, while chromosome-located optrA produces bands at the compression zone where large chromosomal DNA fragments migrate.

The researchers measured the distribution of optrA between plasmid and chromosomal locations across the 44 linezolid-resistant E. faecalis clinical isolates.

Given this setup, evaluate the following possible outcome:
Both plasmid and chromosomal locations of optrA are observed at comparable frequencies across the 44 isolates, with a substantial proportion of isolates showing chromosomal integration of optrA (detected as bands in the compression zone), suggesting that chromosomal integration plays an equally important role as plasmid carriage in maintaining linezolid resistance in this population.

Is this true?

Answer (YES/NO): NO